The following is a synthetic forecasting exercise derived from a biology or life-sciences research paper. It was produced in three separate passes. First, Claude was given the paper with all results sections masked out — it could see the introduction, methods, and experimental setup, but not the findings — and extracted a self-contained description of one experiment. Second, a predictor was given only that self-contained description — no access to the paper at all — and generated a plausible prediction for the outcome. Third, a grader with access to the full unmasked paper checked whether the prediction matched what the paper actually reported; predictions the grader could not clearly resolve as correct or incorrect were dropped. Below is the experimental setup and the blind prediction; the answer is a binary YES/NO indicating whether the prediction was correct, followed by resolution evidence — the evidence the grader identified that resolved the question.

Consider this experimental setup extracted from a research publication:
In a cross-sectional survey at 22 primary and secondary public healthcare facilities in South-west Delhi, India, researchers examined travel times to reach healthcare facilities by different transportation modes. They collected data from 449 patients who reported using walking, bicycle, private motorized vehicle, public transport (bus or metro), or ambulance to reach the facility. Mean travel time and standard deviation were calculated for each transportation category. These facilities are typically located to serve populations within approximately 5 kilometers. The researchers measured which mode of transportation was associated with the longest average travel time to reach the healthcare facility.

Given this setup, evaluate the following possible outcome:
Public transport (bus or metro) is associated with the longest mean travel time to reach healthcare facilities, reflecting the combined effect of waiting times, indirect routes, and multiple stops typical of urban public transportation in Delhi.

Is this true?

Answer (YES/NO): YES